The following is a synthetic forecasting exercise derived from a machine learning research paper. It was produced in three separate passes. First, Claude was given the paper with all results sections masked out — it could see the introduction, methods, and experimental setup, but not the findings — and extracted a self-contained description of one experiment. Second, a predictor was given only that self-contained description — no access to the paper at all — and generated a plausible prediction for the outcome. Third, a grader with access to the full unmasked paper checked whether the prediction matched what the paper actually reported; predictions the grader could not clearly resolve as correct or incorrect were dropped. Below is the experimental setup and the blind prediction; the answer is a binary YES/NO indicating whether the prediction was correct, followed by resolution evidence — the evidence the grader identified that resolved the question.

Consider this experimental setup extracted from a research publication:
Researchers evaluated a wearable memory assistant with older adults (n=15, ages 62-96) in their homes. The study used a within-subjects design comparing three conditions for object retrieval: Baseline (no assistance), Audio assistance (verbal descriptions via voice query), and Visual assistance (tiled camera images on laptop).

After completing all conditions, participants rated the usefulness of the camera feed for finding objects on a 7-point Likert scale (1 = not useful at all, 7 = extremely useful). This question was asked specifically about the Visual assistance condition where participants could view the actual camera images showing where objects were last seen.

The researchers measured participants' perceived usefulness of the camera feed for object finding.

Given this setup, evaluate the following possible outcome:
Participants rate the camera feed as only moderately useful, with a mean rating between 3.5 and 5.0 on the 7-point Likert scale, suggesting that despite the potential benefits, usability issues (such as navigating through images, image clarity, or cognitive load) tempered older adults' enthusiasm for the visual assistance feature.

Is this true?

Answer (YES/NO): NO